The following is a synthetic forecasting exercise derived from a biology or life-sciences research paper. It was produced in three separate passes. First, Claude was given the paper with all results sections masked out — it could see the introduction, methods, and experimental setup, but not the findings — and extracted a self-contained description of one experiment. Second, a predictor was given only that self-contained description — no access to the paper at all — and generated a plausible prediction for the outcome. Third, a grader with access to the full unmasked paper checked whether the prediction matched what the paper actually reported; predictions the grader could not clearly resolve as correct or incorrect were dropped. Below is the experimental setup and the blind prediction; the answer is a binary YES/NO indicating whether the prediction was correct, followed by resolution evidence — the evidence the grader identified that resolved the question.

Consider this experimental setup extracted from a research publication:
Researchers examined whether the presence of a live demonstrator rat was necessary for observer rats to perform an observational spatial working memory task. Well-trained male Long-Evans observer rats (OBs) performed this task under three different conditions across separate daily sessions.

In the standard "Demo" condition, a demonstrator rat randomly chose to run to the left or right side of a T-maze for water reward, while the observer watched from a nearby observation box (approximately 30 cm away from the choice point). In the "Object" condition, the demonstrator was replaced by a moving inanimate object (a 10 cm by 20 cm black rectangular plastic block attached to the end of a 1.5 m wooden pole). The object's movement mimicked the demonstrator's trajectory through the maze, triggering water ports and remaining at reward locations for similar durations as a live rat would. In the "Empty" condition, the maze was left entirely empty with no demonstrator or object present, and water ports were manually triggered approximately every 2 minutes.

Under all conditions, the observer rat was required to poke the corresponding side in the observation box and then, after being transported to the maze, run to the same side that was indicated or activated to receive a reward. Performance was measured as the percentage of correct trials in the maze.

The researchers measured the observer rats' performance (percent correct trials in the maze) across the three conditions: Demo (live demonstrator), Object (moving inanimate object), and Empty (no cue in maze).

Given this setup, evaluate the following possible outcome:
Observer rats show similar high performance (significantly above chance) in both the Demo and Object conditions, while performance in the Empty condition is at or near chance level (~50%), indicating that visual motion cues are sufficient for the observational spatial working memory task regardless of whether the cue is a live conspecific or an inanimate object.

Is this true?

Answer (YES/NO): NO